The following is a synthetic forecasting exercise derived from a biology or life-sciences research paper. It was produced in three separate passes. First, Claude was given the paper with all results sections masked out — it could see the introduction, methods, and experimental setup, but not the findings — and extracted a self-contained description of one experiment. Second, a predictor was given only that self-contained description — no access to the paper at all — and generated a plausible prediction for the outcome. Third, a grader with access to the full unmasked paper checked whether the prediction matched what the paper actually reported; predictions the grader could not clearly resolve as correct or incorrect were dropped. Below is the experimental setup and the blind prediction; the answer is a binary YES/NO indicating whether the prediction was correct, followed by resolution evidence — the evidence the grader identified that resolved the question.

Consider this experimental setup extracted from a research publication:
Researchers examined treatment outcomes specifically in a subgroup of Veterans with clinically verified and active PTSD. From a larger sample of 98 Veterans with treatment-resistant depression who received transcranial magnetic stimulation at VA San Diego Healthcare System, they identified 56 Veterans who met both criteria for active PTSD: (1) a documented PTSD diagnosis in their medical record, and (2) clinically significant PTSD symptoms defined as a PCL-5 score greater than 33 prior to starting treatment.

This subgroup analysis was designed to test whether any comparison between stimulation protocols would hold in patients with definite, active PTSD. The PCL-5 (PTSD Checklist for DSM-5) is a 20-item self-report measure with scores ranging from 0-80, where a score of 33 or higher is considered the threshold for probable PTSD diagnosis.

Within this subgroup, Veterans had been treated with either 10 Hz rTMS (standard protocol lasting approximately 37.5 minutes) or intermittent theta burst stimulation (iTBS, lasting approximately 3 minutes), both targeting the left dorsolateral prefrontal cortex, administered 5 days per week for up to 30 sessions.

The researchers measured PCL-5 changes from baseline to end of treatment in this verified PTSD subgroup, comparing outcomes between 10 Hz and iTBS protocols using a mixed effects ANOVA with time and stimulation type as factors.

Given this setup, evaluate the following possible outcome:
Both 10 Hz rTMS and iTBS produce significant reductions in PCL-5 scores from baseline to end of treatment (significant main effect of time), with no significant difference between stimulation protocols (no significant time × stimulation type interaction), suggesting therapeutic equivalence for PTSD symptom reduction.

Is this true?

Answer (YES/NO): YES